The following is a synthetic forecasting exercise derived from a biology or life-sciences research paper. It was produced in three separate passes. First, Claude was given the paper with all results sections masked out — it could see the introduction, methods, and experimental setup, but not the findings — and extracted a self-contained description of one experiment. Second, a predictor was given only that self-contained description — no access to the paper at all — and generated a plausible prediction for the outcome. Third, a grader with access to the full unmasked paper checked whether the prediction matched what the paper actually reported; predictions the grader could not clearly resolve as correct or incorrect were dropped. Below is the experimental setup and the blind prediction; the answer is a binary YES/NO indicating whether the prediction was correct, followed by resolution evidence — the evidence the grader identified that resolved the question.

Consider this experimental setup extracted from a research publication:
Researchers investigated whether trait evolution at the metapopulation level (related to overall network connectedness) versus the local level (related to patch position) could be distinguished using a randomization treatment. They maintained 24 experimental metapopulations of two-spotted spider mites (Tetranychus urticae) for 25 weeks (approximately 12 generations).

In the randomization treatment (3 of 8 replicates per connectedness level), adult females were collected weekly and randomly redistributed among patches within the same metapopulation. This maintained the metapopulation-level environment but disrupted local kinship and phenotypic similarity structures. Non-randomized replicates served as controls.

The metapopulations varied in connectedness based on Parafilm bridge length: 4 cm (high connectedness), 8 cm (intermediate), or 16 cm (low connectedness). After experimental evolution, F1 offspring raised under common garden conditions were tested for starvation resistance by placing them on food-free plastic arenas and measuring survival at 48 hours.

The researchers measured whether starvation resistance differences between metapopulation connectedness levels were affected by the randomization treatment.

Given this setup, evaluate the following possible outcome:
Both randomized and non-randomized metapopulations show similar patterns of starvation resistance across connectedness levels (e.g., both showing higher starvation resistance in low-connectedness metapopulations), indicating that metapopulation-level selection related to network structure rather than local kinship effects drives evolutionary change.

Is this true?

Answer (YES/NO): YES